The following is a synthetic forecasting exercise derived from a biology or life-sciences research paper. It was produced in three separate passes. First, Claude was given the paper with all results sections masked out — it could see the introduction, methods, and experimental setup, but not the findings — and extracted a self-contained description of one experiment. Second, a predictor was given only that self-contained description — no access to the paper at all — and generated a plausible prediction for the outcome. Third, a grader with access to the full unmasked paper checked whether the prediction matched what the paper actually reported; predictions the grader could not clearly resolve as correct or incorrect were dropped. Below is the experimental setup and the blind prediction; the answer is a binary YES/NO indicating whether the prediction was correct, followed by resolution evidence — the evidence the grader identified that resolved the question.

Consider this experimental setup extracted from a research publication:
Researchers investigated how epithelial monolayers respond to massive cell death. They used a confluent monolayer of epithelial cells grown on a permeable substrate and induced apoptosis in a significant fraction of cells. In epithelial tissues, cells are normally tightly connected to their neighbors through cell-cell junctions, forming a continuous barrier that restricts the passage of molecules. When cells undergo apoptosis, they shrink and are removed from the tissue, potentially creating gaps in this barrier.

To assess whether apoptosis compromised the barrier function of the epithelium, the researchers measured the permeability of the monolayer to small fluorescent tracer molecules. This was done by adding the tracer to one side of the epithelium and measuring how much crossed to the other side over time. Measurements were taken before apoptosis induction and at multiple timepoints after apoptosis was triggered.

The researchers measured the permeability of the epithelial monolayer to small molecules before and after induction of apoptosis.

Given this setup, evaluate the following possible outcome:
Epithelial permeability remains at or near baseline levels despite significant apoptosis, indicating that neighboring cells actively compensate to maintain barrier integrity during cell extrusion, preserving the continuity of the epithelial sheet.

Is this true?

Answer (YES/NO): NO